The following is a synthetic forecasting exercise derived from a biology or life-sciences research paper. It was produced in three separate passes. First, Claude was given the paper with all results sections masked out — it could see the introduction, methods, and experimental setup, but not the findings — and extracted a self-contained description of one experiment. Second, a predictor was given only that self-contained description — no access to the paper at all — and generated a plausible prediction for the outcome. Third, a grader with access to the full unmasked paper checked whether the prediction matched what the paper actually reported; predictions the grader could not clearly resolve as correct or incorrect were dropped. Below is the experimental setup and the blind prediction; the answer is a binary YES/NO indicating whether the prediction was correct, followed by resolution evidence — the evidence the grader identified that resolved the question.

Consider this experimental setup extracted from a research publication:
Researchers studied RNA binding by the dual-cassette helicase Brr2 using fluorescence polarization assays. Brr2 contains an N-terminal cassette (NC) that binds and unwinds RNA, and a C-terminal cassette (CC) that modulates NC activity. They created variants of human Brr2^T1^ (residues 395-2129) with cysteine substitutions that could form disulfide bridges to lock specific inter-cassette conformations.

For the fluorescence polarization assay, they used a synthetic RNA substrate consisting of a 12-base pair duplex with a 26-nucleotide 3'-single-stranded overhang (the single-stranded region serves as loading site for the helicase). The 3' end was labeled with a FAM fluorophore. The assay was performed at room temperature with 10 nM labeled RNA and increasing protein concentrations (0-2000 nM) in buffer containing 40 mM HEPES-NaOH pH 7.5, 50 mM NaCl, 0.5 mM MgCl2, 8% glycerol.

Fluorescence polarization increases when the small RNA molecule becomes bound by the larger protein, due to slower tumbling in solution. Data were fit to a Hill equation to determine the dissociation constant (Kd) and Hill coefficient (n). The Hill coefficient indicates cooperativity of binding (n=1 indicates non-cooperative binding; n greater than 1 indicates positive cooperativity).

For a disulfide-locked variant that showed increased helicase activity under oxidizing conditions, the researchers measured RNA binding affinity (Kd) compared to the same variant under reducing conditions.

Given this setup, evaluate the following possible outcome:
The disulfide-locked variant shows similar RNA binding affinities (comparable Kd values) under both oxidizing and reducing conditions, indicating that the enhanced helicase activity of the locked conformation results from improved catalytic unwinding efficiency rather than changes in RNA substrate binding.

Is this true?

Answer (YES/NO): YES